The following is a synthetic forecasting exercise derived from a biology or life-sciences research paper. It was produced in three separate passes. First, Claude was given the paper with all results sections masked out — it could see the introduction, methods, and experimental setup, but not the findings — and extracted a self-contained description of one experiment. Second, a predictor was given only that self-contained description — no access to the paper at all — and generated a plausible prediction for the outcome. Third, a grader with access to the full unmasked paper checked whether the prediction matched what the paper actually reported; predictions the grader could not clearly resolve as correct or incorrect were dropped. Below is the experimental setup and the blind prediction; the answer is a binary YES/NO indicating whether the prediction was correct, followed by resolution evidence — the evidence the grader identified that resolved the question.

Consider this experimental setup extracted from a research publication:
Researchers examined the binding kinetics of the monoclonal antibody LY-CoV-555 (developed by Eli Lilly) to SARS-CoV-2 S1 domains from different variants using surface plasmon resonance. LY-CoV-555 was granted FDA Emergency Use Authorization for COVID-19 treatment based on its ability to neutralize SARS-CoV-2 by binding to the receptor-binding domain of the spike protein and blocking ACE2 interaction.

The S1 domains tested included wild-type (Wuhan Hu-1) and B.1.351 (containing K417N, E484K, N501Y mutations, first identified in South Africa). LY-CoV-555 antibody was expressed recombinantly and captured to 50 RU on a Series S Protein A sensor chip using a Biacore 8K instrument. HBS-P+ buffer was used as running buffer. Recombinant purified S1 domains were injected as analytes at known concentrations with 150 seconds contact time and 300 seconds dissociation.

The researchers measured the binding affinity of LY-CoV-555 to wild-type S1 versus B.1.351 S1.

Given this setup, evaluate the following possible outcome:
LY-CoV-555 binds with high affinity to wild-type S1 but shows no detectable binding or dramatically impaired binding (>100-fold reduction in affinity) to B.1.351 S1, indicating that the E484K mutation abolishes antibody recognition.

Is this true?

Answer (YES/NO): NO